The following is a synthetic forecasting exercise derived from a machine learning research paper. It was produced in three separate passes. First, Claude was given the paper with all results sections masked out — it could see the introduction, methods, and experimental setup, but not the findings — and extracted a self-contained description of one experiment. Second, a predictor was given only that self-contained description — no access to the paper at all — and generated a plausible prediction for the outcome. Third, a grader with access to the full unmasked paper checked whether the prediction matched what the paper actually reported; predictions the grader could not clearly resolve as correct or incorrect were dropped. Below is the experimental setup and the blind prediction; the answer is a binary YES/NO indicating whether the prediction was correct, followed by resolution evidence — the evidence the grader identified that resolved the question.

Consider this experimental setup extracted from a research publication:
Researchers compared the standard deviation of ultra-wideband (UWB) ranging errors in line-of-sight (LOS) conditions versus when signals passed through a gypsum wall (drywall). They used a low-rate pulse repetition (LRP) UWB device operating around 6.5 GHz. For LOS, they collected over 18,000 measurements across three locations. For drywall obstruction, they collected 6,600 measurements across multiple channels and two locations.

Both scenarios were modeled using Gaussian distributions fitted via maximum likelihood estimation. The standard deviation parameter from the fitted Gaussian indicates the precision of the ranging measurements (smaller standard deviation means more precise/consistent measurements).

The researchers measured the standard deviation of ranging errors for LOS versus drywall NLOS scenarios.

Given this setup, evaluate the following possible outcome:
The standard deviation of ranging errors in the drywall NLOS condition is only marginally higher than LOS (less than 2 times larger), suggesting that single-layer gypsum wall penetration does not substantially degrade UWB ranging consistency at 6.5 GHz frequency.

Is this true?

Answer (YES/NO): YES